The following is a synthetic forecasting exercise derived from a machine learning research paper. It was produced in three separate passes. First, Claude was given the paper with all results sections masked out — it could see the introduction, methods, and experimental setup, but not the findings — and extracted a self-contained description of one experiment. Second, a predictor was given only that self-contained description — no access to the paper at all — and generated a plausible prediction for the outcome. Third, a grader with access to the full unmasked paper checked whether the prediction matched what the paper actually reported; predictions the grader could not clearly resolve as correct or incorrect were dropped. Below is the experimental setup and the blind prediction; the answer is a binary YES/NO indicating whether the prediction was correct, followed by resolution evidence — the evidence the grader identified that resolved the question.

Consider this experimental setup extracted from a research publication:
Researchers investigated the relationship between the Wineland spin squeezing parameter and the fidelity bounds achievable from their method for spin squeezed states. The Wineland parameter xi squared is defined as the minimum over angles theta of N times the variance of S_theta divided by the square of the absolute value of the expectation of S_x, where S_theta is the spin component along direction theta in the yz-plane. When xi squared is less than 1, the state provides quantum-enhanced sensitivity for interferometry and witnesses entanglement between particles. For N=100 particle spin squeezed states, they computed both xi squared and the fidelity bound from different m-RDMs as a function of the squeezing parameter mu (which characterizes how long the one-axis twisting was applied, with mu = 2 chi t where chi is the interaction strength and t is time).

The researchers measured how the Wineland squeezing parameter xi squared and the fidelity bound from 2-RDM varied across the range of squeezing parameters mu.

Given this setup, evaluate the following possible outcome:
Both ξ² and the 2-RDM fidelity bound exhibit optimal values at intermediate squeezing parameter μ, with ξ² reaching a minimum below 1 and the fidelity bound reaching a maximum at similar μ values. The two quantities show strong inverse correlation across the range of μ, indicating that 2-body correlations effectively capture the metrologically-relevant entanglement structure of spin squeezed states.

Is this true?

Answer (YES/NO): NO